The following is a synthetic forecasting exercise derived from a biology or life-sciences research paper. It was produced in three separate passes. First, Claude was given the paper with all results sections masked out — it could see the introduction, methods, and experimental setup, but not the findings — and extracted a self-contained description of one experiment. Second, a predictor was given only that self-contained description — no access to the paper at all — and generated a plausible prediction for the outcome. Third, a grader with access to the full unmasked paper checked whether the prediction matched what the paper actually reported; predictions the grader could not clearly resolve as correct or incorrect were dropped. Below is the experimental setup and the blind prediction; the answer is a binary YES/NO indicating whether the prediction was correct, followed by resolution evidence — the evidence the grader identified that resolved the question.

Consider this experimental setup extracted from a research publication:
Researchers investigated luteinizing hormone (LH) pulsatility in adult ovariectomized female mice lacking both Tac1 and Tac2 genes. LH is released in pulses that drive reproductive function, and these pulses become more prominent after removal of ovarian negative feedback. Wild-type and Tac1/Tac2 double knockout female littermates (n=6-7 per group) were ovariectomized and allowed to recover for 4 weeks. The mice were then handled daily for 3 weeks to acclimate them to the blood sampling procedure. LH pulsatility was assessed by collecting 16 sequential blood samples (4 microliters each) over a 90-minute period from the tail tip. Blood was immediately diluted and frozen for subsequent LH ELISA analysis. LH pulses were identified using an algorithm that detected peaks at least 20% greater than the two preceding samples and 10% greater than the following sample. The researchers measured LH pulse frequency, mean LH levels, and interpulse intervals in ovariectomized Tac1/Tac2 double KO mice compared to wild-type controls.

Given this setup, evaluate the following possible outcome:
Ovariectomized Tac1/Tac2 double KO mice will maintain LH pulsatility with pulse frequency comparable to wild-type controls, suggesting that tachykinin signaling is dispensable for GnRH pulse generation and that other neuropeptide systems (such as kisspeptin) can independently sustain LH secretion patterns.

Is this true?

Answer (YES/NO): NO